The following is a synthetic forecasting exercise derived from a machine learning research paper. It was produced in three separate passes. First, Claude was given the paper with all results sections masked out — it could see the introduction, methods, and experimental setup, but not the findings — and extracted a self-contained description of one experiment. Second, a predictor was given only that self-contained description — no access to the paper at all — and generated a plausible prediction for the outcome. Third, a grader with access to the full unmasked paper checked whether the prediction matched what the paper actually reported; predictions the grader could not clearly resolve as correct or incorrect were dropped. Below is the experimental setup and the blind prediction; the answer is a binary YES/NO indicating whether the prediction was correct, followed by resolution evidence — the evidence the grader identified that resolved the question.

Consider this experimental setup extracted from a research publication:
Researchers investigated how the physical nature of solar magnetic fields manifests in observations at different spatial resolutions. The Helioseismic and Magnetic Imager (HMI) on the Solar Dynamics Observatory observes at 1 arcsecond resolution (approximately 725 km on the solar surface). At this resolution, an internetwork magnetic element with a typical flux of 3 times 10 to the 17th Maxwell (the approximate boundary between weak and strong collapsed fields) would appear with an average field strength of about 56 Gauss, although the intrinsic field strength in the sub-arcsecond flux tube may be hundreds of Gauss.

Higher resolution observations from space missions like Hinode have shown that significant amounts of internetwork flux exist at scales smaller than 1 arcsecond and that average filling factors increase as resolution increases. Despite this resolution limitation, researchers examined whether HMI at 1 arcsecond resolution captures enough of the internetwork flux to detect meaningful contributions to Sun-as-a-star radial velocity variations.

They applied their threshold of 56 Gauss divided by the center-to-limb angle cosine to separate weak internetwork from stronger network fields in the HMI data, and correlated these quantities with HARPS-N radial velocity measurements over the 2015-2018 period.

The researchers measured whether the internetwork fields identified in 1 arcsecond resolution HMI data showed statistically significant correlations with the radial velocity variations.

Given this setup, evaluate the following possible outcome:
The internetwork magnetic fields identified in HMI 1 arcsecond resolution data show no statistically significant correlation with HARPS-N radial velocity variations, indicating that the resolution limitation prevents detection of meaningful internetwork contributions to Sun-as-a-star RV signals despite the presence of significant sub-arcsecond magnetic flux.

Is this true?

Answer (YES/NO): NO